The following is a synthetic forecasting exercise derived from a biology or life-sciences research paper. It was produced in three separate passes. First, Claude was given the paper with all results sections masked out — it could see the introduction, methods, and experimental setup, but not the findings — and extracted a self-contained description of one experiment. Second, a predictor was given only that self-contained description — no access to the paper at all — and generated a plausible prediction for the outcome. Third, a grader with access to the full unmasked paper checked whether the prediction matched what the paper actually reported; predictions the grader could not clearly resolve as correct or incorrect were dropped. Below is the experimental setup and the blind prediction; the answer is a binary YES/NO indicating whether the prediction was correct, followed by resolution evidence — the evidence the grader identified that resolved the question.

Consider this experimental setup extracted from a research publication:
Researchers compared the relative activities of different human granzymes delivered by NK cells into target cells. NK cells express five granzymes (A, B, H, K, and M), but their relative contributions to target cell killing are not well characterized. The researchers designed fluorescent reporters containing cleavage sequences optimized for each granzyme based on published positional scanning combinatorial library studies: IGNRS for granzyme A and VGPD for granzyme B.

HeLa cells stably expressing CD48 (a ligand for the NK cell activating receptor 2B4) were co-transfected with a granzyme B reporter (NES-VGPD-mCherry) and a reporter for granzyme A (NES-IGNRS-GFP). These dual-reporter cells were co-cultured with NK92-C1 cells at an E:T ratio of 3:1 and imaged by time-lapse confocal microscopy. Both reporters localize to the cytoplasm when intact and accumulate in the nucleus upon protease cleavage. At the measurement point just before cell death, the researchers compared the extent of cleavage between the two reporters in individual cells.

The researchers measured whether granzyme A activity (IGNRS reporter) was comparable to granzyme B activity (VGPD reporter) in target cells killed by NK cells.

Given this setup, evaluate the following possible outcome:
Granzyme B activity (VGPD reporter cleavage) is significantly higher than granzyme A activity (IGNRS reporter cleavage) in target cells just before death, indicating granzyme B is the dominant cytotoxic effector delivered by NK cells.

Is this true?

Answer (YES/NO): YES